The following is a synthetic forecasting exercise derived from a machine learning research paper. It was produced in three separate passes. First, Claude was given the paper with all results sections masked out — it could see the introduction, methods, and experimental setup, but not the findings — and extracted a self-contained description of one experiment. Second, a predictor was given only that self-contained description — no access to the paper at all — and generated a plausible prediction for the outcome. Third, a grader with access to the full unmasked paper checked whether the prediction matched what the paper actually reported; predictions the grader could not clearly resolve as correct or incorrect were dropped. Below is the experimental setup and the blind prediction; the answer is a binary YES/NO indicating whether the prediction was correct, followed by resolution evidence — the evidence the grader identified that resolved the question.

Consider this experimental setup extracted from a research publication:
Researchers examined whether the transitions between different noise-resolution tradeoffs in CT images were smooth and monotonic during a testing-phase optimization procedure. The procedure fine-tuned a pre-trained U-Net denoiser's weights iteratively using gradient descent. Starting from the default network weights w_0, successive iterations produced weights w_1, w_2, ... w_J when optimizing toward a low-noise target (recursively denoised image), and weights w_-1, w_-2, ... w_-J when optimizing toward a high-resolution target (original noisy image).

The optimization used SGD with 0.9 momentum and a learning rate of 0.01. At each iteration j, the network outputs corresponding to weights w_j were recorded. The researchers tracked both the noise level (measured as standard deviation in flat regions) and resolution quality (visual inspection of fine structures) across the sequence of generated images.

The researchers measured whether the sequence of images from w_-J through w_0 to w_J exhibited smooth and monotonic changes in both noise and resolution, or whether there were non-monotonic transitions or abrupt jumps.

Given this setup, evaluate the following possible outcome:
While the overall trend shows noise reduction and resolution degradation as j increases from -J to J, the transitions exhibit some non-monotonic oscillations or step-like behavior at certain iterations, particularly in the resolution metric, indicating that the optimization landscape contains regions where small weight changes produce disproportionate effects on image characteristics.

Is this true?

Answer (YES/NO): NO